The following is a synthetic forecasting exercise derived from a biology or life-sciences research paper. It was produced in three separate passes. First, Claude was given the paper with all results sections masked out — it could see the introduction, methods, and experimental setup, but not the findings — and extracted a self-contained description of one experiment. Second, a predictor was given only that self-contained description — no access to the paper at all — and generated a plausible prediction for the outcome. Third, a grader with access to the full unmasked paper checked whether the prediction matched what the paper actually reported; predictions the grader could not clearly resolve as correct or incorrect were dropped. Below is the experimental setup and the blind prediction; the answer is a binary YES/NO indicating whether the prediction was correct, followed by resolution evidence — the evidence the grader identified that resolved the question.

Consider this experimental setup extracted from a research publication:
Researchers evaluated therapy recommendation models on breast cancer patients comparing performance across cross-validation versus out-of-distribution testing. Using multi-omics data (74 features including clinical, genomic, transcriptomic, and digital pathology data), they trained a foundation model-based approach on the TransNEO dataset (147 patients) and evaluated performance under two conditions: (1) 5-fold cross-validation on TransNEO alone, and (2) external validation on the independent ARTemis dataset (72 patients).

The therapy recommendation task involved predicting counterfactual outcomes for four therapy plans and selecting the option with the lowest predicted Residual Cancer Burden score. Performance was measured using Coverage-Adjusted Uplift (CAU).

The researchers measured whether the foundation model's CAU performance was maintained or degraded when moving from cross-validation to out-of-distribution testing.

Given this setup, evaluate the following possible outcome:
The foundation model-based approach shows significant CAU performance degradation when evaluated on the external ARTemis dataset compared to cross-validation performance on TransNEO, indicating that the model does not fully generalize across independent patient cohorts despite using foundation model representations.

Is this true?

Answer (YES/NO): NO